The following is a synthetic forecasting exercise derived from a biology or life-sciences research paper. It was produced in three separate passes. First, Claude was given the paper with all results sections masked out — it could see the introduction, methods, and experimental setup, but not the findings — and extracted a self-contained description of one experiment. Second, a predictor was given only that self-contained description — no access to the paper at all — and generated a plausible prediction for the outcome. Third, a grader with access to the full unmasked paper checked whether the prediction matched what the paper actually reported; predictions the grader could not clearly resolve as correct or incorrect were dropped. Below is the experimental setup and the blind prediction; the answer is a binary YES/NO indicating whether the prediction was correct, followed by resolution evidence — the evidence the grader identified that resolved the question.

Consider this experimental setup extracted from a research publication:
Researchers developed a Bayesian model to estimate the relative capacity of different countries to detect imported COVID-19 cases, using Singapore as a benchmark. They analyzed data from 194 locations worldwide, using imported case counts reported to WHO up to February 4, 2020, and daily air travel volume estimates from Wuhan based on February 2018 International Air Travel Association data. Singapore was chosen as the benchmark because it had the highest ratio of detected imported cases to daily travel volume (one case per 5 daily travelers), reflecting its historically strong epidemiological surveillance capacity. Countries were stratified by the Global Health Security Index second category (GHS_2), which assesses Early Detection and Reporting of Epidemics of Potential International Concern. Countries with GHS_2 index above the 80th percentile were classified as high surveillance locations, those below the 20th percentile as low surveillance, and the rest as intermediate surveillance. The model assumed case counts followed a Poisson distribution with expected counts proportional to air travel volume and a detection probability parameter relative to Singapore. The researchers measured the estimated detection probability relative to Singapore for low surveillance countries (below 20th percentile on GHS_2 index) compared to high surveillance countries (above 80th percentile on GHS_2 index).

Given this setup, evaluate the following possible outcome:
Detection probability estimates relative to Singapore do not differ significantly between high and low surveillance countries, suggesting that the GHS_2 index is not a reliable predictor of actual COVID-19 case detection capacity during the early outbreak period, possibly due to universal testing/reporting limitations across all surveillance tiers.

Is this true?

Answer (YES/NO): NO